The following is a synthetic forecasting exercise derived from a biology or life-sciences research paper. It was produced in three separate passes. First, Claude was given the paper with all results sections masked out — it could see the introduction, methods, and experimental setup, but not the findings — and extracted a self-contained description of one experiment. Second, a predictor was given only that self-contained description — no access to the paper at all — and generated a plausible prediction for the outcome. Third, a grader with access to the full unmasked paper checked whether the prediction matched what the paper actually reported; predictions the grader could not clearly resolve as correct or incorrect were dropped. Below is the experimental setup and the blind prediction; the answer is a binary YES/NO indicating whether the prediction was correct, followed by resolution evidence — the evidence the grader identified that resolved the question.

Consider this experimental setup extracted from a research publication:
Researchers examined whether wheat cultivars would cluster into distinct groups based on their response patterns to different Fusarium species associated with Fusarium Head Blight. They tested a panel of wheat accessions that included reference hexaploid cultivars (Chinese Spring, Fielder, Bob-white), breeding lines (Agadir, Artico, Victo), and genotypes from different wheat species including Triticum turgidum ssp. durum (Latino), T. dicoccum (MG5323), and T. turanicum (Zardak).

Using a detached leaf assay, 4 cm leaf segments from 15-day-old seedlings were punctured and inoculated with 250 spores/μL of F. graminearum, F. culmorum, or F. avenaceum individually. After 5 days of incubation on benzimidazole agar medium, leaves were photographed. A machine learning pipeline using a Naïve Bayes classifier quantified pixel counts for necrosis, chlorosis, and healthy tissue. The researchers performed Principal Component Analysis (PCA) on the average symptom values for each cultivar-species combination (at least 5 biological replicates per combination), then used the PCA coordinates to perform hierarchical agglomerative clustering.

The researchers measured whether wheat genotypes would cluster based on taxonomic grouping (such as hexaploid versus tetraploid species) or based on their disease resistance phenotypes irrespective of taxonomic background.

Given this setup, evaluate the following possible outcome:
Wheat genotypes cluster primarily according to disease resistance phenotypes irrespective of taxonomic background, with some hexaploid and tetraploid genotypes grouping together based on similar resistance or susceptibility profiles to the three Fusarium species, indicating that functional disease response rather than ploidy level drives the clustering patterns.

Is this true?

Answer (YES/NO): YES